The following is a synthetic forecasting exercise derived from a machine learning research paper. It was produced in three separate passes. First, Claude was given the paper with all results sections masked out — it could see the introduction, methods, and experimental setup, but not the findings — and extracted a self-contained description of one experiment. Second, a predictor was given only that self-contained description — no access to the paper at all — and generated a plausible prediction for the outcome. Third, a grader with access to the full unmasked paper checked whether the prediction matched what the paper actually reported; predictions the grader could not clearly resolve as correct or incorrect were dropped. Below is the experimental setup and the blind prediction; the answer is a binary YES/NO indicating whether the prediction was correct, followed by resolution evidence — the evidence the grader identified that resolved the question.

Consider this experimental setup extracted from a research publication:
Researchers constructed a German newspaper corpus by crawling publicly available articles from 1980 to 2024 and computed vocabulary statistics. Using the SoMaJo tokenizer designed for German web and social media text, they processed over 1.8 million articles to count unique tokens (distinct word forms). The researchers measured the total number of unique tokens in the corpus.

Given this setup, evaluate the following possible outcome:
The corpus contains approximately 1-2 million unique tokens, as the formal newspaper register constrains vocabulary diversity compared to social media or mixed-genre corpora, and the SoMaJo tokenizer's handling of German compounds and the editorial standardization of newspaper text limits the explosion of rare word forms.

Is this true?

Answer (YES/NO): NO